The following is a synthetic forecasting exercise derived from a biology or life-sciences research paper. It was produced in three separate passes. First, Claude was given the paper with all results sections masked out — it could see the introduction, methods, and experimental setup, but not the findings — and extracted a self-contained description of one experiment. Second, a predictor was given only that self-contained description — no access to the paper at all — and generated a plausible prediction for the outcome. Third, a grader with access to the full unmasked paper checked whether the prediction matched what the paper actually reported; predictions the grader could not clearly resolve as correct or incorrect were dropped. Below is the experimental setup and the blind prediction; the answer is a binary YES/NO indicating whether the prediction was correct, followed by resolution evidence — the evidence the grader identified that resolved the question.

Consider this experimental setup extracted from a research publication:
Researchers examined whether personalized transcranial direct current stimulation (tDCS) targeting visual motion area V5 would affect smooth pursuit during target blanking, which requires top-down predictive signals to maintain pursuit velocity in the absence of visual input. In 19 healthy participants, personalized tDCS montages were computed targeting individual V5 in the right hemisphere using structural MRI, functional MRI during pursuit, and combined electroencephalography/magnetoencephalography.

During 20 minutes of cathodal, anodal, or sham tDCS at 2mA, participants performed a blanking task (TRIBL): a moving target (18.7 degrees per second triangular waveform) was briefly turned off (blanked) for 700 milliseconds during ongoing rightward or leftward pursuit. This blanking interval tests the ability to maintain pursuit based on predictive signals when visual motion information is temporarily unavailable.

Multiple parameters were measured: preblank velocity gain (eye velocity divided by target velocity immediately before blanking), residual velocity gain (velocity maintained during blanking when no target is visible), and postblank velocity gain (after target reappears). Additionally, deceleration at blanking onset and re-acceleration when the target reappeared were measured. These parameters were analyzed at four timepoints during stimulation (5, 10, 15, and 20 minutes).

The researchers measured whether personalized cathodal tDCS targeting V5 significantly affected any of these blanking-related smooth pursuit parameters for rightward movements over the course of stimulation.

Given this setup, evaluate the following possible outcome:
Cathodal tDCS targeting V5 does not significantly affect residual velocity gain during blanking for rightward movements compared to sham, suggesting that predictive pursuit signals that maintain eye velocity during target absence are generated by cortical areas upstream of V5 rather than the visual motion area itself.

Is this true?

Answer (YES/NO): YES